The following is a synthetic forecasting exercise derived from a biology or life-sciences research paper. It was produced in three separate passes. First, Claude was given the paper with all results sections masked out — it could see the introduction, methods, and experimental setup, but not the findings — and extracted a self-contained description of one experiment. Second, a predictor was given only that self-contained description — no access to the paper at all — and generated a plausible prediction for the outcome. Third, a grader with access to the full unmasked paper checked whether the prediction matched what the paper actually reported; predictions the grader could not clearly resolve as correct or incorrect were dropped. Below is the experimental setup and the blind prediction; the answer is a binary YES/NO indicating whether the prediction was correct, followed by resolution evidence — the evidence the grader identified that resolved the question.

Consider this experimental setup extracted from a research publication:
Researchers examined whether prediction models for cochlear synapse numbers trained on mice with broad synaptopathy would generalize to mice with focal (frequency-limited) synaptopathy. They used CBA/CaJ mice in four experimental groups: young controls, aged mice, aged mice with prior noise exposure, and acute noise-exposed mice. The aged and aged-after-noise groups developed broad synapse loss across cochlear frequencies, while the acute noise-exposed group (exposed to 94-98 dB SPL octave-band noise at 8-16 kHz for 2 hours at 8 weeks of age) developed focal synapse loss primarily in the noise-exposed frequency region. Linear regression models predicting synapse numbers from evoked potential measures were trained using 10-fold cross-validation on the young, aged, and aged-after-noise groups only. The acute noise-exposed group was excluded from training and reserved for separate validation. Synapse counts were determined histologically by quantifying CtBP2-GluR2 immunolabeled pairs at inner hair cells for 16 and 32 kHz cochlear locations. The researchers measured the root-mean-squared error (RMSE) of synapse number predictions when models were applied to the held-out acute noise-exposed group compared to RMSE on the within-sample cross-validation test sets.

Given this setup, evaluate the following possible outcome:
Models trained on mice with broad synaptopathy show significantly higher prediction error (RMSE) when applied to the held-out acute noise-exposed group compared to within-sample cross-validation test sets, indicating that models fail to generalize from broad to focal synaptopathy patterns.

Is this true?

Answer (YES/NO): YES